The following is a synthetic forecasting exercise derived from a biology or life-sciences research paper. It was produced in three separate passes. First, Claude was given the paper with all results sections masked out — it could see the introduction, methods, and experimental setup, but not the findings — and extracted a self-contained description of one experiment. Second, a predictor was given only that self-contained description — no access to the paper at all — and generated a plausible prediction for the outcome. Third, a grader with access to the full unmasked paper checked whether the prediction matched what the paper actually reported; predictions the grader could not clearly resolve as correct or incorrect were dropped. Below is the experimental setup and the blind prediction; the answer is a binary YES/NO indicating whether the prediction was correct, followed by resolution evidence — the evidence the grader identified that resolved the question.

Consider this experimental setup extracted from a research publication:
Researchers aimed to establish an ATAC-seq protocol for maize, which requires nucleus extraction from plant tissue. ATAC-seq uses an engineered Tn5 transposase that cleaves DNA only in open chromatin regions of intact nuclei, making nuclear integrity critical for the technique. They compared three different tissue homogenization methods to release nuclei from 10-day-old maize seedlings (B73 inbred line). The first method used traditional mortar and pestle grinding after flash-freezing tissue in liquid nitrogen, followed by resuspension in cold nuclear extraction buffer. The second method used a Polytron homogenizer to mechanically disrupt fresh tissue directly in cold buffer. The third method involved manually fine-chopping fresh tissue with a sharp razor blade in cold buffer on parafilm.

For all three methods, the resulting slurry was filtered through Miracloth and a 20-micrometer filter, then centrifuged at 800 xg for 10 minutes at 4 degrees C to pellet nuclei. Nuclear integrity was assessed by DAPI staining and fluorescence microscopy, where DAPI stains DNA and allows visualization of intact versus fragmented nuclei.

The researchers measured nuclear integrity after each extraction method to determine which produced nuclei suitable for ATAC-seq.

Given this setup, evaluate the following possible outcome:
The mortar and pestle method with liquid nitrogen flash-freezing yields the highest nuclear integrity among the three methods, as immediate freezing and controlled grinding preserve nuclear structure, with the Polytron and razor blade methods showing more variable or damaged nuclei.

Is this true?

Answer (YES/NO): NO